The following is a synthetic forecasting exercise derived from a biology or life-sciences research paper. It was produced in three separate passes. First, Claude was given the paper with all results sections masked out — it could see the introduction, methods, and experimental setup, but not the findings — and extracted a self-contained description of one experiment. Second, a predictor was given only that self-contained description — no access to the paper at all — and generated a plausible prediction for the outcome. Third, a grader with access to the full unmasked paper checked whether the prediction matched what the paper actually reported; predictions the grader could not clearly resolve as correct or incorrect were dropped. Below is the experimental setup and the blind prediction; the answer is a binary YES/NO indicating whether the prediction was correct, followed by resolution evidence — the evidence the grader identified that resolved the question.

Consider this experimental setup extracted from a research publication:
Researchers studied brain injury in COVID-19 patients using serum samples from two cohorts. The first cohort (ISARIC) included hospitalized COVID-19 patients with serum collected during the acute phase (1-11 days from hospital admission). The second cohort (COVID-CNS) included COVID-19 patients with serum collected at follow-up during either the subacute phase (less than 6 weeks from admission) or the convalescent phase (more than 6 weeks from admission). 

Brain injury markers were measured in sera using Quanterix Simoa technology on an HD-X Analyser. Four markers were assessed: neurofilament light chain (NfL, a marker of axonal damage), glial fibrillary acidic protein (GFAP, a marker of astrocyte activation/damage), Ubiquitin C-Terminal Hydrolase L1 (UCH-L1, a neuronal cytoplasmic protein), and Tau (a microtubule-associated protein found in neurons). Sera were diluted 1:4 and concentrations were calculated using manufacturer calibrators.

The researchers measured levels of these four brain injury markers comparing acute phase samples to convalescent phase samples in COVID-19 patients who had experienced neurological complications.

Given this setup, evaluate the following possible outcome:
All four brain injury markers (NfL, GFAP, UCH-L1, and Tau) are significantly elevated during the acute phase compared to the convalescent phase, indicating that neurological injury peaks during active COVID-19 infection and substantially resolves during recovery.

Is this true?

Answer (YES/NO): NO